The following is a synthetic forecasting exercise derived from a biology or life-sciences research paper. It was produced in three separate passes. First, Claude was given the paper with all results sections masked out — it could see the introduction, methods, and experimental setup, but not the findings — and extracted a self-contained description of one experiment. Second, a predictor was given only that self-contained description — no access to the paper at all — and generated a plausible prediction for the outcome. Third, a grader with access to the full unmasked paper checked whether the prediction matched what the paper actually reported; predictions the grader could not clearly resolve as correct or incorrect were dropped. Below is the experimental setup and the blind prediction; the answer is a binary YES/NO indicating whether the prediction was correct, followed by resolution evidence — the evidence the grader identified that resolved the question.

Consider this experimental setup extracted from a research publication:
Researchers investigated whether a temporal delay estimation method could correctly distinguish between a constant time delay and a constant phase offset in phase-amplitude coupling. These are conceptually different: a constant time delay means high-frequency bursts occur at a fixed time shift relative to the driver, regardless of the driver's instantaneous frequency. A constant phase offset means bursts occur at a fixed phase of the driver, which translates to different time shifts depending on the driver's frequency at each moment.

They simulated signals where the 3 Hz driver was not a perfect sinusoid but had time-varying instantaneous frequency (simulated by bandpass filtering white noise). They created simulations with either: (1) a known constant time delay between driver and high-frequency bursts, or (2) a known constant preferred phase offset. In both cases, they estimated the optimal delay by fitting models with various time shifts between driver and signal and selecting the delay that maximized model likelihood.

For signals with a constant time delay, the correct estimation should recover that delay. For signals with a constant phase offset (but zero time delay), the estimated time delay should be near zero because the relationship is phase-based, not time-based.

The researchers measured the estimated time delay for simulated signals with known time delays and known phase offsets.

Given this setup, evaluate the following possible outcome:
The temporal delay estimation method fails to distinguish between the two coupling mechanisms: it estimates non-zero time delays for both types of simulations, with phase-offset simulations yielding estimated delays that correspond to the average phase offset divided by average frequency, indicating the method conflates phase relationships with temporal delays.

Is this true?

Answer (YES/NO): NO